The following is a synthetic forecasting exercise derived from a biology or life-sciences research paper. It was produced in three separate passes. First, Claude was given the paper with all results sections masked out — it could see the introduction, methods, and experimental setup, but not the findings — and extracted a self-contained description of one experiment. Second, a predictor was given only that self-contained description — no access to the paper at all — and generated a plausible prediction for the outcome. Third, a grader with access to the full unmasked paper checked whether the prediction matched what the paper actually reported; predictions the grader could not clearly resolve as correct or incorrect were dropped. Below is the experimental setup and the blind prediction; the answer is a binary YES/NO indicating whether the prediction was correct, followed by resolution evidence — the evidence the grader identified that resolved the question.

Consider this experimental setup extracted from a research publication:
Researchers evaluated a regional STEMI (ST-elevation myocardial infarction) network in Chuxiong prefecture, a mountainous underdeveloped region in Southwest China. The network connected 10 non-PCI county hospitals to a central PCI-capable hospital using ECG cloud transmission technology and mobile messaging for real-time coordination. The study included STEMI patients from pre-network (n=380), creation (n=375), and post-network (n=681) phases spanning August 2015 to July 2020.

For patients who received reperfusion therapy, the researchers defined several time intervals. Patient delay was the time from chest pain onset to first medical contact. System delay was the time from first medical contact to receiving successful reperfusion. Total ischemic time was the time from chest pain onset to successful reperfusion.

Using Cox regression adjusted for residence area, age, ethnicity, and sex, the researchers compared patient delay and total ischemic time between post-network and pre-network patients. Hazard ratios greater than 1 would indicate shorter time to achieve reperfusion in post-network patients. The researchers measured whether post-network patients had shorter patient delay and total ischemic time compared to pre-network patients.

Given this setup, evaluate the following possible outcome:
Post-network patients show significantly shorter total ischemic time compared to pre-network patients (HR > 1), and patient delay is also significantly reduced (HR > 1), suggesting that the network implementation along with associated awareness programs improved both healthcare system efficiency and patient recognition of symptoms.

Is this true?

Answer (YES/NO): YES